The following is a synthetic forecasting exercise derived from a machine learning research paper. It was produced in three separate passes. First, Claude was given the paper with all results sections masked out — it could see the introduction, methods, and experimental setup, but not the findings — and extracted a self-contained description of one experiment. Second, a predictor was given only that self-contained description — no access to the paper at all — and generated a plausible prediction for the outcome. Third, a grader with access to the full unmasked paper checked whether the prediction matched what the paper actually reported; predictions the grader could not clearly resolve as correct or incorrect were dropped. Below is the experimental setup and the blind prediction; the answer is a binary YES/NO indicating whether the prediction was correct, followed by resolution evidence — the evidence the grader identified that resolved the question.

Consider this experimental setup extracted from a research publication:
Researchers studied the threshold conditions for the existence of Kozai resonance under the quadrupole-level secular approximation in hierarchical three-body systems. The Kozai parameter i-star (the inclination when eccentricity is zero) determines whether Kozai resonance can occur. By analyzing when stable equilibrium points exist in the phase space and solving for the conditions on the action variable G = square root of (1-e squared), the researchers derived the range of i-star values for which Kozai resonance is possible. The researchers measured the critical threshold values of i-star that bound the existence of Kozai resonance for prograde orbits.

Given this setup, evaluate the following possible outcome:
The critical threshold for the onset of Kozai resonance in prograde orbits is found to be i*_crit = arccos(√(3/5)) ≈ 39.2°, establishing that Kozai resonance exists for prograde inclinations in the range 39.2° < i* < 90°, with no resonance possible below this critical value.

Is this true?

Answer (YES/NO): YES